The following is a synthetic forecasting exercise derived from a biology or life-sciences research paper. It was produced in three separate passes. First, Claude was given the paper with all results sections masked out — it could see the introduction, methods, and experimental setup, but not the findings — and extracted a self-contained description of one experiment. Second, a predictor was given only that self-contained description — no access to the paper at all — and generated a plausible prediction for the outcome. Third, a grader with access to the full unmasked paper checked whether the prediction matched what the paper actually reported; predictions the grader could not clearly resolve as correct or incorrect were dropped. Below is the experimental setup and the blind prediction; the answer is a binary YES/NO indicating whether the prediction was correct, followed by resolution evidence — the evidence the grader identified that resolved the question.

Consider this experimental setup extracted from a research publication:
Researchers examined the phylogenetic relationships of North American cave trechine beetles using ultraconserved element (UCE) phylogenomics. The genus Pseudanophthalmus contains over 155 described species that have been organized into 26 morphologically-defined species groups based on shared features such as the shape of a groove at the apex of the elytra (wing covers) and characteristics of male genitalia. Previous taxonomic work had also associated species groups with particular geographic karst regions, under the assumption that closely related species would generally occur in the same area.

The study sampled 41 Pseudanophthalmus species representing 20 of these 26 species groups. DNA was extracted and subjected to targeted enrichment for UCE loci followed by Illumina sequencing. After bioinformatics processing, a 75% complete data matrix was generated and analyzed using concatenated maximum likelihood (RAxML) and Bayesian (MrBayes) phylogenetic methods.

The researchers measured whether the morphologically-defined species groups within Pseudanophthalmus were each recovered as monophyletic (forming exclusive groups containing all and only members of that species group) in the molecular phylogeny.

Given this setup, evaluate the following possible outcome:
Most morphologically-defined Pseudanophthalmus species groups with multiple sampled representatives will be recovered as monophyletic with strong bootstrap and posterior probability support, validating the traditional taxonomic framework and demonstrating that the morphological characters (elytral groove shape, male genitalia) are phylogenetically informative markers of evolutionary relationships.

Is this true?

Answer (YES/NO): NO